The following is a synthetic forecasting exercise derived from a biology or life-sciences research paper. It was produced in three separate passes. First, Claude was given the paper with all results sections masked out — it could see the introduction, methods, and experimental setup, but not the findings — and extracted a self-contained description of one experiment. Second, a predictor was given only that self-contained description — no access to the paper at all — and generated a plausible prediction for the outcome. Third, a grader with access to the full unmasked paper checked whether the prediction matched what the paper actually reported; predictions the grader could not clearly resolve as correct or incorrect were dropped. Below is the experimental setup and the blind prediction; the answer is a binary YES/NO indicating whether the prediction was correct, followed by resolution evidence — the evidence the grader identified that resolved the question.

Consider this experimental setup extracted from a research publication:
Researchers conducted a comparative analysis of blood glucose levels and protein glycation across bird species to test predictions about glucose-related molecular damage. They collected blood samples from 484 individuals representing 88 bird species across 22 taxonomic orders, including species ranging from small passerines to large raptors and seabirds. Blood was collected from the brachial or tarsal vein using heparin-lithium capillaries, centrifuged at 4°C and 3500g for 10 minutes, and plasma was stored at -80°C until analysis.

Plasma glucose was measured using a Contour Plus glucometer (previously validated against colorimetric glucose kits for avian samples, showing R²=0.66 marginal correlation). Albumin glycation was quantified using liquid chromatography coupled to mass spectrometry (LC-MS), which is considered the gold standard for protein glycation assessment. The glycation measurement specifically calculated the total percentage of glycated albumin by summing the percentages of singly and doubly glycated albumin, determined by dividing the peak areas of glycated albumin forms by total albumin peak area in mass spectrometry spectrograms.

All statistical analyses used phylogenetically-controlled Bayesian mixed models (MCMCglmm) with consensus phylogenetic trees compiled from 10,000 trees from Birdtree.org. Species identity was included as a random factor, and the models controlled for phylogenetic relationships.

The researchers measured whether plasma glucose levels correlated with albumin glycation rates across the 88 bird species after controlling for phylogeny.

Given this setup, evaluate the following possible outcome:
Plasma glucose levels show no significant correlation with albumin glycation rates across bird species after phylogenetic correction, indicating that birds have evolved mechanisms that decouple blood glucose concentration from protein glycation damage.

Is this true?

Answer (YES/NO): NO